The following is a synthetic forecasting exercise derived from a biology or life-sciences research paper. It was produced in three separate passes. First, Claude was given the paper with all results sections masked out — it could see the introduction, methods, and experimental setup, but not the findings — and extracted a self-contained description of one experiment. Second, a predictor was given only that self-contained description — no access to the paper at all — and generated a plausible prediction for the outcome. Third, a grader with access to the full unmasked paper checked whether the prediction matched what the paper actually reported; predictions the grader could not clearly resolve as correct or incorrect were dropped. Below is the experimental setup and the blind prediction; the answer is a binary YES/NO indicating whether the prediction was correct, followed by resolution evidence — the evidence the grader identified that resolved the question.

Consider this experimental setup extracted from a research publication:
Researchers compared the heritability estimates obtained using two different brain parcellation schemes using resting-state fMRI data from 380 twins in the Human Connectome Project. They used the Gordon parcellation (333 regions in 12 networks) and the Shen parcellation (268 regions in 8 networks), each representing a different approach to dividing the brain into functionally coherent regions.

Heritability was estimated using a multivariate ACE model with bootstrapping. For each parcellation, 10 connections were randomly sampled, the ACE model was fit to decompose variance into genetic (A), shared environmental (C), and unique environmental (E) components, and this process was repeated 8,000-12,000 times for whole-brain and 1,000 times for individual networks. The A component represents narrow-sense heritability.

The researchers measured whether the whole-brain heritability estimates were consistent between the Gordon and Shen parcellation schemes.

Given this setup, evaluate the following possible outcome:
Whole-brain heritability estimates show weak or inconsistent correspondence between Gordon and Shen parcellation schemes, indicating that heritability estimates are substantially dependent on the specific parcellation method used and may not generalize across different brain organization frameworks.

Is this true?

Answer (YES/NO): NO